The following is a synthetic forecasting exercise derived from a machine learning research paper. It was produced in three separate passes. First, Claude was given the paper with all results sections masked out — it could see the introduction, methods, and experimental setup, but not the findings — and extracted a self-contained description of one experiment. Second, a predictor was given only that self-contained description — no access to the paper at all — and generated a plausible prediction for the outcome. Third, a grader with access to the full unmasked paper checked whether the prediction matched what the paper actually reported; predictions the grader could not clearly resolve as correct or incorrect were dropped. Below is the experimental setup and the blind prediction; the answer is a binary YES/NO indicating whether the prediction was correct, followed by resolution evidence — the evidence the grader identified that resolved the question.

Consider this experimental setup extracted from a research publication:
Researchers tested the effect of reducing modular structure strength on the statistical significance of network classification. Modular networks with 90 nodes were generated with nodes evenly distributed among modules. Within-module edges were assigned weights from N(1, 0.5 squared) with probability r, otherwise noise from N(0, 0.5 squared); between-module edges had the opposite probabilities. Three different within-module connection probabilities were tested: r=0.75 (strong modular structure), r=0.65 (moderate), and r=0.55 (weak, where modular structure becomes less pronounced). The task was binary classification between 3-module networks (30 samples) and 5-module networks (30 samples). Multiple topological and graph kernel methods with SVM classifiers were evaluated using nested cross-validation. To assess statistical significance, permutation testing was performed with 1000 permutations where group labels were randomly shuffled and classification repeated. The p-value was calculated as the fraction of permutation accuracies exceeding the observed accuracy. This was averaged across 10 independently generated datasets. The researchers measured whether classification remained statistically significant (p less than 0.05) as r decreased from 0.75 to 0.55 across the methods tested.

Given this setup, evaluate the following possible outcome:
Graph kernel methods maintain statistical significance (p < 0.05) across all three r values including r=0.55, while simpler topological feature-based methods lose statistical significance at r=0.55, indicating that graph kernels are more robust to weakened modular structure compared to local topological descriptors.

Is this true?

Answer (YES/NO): NO